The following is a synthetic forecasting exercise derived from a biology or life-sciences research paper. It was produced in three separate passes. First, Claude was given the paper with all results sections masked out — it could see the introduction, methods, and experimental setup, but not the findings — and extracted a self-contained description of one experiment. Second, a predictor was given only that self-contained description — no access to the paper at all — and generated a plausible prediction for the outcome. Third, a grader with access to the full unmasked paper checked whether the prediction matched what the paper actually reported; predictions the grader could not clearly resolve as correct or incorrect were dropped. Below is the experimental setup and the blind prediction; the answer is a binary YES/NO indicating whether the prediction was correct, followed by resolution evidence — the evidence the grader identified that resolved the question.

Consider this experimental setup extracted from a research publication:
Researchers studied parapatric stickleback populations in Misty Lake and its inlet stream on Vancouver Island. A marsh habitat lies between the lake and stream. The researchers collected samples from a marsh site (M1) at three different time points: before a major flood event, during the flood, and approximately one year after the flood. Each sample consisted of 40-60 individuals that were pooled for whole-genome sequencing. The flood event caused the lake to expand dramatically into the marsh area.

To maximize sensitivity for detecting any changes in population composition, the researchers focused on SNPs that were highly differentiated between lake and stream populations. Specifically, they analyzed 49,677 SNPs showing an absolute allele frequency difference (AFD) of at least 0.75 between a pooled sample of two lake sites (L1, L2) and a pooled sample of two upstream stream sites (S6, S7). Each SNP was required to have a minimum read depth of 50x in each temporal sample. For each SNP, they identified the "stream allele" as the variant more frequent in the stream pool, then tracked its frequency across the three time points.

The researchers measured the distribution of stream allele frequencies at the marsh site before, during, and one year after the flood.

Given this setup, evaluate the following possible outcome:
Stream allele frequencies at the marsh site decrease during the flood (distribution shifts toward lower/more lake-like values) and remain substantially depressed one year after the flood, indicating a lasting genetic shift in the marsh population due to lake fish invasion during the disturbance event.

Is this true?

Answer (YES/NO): NO